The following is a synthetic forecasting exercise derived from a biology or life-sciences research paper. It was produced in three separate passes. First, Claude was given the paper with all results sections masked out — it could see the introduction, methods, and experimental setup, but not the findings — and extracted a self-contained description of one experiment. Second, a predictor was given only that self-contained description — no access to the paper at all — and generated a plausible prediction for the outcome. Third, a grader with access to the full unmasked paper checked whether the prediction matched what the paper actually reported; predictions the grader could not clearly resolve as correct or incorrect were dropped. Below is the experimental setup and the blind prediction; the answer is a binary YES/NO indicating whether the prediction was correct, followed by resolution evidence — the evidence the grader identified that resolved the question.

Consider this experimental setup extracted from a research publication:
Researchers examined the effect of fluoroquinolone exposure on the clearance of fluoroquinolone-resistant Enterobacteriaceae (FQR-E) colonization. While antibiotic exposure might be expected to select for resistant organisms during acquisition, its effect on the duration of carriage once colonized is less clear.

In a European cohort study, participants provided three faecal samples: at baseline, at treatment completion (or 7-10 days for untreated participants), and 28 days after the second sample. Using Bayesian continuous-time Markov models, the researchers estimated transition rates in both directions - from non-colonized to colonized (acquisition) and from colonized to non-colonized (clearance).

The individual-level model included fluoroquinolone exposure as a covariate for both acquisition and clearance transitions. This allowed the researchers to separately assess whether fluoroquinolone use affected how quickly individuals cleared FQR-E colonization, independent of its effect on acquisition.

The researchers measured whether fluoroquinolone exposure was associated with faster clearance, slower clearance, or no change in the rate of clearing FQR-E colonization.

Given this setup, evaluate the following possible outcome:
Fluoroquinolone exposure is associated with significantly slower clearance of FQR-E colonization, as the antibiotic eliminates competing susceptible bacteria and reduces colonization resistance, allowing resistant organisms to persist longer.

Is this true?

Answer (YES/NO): YES